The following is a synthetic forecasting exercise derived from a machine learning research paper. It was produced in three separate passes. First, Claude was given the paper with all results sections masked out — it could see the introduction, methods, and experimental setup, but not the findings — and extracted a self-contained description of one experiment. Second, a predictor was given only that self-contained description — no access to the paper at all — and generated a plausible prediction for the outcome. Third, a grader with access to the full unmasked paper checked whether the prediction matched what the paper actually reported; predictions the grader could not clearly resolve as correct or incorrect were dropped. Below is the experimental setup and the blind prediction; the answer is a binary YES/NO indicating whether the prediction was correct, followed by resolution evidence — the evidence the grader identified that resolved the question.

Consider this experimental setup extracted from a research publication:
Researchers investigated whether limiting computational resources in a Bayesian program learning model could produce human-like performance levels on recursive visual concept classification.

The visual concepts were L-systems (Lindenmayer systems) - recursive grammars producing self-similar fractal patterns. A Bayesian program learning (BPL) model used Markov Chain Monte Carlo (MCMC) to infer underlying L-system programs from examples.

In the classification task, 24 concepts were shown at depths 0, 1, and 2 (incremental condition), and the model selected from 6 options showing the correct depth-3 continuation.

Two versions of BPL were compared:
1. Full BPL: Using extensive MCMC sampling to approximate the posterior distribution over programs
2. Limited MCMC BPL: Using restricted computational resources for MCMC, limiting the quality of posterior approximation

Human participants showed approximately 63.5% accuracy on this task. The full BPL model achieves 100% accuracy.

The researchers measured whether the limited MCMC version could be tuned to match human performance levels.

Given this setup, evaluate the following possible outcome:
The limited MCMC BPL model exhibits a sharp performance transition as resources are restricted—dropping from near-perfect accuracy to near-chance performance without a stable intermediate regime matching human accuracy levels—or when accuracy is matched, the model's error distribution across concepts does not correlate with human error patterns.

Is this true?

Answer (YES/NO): NO